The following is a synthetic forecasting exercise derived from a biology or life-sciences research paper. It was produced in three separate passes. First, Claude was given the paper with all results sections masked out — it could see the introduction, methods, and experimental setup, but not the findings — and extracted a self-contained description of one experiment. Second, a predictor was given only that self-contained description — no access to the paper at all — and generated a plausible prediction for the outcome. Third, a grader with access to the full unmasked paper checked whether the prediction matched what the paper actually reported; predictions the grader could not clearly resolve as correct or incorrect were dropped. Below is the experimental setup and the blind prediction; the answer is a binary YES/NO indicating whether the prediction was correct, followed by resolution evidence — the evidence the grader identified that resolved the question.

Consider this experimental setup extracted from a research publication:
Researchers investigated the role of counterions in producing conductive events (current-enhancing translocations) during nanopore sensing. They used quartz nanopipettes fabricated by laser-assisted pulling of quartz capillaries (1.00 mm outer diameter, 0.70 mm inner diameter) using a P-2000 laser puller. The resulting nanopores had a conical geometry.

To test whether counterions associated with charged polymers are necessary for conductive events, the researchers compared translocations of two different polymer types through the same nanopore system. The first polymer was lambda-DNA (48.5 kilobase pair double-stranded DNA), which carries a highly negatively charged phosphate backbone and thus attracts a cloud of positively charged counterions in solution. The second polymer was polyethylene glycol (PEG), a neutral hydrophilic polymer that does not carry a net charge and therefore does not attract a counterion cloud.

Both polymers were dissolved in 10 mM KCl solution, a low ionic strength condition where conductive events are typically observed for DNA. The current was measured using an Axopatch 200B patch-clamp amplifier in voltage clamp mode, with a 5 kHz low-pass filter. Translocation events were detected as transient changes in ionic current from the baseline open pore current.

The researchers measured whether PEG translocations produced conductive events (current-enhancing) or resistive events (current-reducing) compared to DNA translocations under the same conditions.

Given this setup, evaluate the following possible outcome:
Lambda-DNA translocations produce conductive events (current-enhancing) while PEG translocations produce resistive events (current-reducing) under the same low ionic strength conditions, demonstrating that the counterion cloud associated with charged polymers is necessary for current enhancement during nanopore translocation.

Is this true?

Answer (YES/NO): NO